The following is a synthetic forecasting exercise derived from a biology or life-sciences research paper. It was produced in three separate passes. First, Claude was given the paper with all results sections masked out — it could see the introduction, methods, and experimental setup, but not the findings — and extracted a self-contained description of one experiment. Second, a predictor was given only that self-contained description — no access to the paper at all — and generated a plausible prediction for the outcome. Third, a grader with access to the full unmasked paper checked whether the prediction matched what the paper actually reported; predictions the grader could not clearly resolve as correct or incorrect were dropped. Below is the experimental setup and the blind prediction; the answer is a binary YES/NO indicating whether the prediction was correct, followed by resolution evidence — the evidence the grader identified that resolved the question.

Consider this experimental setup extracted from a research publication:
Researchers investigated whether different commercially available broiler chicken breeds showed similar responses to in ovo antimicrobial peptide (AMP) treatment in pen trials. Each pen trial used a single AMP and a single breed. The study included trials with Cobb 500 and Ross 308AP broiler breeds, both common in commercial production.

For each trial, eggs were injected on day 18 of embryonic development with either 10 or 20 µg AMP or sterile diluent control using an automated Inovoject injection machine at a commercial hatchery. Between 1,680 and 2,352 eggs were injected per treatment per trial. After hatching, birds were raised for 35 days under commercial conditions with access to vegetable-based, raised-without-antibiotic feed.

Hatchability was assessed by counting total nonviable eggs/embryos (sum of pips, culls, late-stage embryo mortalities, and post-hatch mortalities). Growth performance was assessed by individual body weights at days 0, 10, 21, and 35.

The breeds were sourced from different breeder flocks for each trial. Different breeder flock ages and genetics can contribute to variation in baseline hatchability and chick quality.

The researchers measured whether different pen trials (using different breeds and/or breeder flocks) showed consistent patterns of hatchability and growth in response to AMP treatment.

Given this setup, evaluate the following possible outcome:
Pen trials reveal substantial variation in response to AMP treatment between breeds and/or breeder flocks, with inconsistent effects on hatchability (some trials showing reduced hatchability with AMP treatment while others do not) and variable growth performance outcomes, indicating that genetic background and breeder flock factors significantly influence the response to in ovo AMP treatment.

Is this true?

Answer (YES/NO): NO